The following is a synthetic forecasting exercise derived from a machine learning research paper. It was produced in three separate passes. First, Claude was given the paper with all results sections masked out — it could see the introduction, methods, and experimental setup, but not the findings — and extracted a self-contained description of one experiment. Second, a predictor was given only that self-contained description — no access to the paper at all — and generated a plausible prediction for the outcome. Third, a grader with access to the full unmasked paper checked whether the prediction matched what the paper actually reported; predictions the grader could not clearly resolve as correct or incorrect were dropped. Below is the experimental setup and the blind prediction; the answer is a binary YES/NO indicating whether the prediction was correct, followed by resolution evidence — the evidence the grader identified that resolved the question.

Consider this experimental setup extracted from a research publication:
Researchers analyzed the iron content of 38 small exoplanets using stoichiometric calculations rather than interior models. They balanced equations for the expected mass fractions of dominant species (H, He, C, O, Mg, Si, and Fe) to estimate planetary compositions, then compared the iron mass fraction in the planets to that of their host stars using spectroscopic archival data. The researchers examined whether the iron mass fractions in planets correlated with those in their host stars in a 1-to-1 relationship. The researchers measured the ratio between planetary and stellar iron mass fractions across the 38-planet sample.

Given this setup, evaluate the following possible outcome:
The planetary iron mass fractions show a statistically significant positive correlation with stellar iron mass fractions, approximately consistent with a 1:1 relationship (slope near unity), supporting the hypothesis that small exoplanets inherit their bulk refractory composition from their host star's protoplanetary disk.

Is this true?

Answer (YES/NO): NO